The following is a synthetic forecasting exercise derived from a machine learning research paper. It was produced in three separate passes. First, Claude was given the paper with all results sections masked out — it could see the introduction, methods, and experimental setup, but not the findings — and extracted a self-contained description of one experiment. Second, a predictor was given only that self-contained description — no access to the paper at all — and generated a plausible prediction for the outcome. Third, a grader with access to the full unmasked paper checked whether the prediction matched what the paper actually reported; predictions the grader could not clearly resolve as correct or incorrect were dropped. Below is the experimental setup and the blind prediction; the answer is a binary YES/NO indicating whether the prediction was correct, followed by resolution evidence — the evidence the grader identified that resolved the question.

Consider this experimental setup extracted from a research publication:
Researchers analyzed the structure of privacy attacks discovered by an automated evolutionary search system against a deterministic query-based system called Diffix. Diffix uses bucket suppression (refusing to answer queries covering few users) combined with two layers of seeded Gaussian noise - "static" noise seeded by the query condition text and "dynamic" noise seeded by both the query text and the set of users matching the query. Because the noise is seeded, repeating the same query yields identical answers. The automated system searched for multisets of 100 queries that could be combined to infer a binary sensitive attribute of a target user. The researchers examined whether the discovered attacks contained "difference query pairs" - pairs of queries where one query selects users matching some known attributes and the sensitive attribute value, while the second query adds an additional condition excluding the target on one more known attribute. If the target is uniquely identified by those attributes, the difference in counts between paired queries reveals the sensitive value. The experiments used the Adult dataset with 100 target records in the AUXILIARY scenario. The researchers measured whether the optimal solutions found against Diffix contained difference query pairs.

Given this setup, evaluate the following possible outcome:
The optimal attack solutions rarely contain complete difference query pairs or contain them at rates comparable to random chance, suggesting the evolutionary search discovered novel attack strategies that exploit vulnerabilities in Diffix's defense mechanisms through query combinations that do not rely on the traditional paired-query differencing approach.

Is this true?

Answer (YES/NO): NO